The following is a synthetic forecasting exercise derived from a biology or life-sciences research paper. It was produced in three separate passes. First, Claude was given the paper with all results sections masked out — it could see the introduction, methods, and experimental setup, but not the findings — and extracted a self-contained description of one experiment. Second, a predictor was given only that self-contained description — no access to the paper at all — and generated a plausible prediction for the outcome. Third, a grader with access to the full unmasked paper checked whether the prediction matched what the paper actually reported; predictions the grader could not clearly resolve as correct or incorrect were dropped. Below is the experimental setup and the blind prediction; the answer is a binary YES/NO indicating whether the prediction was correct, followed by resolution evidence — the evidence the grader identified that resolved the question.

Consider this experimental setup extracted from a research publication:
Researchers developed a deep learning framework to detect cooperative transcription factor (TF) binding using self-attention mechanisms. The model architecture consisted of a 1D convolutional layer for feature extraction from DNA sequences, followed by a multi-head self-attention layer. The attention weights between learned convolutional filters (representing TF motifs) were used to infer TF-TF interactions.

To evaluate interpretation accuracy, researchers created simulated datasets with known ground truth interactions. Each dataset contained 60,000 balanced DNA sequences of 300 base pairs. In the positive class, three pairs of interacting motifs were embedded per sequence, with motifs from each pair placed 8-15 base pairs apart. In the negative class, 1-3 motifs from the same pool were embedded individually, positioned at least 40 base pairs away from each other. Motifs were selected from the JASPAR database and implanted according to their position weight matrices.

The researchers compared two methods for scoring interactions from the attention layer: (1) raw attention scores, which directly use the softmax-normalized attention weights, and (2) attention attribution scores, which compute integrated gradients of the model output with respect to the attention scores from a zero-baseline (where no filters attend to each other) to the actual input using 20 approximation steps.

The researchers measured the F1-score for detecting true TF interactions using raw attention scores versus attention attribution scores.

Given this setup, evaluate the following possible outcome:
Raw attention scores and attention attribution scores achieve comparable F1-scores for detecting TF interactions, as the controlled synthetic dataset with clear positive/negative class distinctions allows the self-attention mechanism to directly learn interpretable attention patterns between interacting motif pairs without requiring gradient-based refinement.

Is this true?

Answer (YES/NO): YES